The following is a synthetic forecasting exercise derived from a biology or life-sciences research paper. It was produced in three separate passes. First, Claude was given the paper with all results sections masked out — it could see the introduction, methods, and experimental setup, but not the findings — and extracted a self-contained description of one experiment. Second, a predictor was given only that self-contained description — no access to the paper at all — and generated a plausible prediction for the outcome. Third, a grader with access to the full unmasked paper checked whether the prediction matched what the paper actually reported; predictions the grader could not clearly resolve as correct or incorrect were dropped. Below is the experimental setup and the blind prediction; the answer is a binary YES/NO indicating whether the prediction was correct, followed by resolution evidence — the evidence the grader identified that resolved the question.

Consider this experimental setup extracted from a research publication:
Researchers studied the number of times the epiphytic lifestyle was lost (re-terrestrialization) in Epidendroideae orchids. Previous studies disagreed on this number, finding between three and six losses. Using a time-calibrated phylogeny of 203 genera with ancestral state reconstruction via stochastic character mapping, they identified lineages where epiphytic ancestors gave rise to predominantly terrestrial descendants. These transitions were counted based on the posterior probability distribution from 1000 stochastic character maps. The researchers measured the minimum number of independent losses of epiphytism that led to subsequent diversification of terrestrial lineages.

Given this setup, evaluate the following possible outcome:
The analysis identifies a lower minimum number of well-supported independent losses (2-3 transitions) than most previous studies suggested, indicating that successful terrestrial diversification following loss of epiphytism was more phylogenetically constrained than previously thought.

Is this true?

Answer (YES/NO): NO